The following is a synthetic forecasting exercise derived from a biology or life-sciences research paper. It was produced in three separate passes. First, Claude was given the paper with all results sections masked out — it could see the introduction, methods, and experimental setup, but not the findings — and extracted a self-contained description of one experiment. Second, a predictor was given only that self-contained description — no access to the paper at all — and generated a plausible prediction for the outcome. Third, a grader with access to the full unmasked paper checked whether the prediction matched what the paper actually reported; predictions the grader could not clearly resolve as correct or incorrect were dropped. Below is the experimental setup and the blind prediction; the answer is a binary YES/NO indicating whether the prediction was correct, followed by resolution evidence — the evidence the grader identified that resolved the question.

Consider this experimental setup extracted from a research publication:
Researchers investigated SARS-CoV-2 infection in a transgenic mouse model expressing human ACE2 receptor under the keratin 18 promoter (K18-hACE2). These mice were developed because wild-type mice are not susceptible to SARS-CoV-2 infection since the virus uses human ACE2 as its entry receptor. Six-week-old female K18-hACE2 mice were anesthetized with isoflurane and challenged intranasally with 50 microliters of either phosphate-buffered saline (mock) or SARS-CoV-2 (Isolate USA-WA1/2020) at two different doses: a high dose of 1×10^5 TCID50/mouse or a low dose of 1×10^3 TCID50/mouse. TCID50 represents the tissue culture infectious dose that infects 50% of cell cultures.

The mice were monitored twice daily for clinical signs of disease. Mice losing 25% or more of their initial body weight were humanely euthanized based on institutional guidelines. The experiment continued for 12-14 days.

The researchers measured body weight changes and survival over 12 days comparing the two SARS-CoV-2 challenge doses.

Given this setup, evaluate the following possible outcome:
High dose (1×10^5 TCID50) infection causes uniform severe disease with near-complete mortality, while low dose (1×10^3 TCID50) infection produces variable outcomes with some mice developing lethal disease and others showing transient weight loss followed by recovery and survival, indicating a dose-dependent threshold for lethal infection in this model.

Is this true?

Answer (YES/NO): YES